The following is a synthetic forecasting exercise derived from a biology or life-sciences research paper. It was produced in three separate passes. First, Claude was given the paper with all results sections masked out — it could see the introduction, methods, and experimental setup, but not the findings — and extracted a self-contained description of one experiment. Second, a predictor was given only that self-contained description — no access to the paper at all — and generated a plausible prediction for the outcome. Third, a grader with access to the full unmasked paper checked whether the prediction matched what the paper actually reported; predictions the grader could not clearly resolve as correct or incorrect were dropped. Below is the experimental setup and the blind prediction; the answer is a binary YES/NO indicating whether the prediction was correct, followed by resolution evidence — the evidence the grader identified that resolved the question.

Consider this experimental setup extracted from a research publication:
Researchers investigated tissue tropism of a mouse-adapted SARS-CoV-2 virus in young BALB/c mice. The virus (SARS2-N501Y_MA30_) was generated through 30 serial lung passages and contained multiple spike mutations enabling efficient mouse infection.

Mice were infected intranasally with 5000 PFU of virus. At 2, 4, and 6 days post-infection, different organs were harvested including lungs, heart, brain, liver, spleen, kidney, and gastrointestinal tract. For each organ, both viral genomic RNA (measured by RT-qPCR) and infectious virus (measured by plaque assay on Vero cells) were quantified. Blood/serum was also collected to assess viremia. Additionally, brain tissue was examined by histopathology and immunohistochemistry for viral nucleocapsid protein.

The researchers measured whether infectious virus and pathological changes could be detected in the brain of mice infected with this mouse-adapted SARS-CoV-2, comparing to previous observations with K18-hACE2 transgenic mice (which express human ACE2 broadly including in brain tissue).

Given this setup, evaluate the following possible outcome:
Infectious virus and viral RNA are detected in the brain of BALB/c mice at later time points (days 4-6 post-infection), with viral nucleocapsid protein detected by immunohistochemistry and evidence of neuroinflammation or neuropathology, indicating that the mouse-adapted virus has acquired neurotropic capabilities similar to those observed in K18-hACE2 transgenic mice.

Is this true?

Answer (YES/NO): NO